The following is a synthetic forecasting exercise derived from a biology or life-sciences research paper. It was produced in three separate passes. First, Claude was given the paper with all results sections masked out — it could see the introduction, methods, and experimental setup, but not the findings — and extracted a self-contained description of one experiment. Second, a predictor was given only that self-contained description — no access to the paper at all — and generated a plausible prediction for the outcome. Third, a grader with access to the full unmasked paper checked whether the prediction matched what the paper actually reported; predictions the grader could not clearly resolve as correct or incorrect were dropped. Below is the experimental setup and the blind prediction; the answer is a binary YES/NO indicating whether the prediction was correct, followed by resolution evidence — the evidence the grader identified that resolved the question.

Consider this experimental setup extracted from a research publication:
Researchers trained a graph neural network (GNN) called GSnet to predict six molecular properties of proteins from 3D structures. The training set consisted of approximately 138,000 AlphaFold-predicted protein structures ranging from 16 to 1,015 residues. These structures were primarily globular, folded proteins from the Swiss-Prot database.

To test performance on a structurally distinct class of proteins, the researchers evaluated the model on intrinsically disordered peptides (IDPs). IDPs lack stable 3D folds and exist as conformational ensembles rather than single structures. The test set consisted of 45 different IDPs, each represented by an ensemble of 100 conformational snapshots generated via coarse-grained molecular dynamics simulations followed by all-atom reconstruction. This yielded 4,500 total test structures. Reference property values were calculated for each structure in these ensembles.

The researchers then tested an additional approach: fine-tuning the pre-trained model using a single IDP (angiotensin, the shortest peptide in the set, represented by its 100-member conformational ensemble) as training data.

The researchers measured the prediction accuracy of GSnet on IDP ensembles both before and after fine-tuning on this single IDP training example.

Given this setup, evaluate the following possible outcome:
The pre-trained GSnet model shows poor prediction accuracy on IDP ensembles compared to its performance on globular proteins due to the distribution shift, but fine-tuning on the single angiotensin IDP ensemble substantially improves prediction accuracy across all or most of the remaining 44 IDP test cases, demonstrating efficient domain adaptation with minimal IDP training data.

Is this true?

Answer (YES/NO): YES